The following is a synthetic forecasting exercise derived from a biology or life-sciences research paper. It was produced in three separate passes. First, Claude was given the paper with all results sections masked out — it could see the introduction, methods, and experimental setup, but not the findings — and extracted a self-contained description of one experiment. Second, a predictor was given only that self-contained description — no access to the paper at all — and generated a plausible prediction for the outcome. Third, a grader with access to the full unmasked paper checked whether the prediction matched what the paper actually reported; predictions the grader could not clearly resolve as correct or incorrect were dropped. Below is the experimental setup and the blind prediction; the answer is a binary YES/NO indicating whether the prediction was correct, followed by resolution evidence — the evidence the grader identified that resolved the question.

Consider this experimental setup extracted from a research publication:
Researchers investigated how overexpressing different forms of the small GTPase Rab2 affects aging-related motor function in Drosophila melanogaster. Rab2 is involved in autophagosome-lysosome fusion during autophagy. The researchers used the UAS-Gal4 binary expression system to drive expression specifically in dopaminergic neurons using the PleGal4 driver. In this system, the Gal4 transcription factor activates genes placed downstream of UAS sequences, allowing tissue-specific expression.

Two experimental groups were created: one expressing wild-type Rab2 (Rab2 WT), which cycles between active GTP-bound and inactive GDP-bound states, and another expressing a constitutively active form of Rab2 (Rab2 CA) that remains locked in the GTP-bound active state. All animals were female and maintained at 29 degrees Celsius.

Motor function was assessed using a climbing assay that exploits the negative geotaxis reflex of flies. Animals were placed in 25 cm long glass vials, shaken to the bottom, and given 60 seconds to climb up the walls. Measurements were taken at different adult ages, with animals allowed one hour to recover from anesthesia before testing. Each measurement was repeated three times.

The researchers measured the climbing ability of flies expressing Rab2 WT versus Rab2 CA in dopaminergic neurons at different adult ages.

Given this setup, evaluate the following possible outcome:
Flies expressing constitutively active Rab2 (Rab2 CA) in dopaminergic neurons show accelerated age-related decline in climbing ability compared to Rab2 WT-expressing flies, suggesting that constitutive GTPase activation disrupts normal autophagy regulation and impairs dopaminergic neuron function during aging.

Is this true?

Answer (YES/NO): NO